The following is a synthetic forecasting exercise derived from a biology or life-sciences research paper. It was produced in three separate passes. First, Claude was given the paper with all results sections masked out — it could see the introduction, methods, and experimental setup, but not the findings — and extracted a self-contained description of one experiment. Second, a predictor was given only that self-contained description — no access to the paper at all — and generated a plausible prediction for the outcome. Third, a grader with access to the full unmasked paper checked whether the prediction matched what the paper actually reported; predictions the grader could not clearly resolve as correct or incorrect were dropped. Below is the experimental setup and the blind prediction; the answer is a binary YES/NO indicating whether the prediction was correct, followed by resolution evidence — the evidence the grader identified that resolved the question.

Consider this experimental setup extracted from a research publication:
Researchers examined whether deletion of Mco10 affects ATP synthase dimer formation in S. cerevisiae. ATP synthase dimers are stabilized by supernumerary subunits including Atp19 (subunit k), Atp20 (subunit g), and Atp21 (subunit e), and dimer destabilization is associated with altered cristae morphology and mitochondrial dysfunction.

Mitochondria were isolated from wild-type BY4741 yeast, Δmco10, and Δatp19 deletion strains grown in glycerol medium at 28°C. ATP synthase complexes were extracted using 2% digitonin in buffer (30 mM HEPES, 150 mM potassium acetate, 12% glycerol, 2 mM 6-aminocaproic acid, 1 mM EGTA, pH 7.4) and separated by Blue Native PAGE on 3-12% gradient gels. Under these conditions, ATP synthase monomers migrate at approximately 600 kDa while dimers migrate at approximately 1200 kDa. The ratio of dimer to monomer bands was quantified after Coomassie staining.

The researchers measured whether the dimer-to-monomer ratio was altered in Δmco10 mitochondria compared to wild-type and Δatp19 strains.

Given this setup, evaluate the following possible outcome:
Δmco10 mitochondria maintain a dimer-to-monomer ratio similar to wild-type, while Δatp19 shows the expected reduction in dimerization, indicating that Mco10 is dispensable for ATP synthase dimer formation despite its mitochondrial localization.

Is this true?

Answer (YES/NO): YES